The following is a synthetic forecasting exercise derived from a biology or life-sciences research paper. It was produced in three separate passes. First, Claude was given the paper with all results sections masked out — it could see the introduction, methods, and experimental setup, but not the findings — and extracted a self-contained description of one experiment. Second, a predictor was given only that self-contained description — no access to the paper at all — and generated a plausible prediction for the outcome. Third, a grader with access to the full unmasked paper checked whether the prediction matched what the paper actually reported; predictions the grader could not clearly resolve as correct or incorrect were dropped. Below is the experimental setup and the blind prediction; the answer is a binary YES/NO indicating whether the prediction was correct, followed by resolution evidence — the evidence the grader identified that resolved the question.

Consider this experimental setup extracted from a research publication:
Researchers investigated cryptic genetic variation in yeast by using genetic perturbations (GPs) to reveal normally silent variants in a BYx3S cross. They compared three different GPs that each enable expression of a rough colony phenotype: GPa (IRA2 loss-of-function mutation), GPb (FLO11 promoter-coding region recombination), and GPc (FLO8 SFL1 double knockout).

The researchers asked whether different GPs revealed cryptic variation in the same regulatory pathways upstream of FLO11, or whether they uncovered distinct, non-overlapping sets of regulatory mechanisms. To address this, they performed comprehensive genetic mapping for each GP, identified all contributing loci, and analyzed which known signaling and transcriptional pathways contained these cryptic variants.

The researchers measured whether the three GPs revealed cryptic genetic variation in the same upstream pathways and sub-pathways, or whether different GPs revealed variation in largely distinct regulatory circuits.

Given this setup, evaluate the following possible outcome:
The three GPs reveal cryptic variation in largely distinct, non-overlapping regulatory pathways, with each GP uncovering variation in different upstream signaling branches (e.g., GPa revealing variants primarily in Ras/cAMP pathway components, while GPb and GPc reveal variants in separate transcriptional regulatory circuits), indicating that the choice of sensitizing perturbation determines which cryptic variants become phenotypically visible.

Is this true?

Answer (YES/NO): NO